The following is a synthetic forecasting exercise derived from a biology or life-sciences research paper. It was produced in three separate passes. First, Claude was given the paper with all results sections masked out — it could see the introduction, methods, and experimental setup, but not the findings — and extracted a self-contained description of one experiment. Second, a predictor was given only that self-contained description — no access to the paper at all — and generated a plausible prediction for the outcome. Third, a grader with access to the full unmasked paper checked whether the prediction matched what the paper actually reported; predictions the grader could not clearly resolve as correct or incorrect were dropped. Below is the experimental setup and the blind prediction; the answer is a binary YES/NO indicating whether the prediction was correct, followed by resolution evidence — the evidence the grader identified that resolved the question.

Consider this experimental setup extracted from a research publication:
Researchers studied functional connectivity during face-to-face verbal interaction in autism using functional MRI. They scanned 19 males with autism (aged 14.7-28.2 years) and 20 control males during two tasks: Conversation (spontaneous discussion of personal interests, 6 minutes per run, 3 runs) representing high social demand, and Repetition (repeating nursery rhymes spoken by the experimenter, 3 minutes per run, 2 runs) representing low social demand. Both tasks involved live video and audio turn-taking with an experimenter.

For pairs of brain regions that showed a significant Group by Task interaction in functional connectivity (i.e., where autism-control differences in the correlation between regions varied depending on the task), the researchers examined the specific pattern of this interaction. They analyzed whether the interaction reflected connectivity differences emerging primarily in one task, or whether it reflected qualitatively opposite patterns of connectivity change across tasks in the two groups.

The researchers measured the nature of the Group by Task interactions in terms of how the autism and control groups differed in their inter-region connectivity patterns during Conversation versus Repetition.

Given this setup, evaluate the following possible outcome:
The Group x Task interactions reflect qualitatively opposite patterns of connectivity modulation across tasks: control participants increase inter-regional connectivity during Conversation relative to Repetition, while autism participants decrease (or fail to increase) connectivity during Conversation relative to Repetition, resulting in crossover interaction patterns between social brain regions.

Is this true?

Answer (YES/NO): NO